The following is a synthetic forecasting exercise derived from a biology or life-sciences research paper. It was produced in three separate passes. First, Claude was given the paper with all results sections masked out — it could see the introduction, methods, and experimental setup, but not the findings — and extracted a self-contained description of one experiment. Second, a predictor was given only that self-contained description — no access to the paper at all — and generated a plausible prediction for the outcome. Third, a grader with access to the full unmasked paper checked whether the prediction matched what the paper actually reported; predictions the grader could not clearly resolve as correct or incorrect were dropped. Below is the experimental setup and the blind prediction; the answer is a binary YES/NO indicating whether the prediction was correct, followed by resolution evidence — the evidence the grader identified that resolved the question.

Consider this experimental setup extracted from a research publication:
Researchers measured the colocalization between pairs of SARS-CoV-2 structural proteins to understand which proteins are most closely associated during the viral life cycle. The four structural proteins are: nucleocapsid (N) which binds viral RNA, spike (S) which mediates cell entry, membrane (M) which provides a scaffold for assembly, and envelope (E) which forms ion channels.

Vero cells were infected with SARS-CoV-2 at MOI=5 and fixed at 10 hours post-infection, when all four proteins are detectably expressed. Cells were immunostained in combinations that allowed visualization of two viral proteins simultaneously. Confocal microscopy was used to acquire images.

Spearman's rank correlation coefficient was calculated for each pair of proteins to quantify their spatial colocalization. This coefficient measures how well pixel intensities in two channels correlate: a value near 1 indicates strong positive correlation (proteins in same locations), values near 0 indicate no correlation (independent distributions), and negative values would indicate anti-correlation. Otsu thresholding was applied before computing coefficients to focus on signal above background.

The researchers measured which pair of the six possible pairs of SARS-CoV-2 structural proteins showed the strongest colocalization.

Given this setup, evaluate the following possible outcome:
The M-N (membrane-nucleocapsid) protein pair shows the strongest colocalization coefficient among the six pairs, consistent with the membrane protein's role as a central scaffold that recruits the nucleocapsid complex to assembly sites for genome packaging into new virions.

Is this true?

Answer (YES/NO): NO